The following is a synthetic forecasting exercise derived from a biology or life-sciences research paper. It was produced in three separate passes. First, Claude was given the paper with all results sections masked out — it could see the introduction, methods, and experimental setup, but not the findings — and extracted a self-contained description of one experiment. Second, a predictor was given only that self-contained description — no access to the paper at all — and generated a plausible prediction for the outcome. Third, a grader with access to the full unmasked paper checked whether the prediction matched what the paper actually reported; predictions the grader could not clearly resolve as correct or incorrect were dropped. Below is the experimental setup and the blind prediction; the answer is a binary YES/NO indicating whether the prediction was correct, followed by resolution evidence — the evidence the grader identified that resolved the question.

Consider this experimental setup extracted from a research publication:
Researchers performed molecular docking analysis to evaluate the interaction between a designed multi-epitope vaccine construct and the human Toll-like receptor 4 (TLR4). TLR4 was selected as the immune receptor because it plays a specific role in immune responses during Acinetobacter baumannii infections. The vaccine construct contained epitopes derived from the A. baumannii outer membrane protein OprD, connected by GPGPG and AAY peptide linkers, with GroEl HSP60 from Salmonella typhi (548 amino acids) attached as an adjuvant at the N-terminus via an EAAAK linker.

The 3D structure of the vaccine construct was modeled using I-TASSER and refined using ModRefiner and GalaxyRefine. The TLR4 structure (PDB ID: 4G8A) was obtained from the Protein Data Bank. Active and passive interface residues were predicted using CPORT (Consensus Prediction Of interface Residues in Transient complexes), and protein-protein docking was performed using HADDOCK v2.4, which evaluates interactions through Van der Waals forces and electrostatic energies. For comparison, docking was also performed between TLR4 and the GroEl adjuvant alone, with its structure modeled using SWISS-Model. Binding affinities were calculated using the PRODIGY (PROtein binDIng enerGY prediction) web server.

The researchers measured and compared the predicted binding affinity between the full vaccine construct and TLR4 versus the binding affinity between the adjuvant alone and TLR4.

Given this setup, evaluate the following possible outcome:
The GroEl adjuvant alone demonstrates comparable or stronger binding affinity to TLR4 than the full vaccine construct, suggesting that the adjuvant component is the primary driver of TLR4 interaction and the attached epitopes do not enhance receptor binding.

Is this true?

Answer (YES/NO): NO